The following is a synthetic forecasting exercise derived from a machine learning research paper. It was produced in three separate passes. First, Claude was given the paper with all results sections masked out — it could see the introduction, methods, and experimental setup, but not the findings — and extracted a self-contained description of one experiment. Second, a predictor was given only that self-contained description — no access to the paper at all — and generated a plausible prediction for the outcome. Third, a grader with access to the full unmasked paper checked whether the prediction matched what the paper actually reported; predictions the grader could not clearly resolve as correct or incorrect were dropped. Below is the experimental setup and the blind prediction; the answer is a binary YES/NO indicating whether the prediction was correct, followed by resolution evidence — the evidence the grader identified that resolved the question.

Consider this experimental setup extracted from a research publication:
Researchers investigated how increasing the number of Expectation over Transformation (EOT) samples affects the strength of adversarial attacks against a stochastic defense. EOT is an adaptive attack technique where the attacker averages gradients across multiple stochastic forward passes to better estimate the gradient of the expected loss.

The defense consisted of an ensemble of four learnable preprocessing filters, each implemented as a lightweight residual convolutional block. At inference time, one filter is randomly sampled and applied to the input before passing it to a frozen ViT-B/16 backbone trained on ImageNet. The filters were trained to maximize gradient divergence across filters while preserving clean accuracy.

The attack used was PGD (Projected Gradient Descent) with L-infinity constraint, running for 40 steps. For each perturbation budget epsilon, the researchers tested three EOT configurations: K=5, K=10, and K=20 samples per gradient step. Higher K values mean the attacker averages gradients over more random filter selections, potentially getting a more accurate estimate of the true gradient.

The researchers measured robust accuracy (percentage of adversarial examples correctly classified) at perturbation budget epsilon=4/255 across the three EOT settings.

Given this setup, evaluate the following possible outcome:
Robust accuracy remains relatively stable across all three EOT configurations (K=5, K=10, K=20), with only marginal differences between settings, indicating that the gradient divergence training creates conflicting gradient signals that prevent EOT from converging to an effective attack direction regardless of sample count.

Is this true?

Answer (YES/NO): NO